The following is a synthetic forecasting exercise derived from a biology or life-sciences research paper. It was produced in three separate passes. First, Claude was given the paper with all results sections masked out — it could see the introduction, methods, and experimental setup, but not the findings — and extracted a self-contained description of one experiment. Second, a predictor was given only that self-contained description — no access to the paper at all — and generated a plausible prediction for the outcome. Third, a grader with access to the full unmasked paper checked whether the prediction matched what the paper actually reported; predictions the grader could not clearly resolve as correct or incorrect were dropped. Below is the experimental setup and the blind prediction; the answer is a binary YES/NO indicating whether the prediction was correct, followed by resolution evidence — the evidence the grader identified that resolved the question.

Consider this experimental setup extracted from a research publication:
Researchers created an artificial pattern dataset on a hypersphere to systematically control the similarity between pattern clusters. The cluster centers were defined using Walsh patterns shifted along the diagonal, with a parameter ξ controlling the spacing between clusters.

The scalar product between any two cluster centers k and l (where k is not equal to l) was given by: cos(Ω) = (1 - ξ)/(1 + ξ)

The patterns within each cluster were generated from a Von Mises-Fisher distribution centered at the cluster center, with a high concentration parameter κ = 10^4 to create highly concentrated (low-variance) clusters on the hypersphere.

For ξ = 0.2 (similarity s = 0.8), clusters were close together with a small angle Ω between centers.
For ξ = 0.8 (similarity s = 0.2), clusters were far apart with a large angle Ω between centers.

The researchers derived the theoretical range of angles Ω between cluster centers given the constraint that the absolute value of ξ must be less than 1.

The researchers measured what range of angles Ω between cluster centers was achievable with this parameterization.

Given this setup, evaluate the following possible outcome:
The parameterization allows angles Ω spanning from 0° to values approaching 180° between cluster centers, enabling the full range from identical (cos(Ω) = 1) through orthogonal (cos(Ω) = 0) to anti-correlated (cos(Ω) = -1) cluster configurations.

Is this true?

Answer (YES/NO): NO